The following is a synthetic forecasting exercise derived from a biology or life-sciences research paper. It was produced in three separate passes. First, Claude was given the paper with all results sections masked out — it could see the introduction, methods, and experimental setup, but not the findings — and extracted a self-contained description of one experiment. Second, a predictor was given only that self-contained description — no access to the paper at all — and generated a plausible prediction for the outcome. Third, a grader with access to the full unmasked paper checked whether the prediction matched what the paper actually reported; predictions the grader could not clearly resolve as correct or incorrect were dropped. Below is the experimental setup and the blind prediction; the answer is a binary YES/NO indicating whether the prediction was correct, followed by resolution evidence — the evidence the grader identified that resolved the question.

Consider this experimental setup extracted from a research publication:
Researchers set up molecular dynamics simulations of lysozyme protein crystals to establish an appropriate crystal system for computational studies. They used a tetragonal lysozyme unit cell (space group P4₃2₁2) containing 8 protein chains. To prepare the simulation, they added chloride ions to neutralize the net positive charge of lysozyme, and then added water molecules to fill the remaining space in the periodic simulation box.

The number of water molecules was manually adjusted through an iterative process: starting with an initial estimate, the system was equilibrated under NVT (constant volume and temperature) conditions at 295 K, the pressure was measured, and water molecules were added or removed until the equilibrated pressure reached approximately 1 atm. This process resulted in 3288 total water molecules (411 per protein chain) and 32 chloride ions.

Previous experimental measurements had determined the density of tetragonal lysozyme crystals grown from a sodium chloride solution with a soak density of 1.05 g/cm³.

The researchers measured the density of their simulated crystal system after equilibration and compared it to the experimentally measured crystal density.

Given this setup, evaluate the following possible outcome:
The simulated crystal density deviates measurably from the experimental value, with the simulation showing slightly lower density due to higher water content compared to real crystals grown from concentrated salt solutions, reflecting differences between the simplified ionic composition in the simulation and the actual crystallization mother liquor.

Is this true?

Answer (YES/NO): NO